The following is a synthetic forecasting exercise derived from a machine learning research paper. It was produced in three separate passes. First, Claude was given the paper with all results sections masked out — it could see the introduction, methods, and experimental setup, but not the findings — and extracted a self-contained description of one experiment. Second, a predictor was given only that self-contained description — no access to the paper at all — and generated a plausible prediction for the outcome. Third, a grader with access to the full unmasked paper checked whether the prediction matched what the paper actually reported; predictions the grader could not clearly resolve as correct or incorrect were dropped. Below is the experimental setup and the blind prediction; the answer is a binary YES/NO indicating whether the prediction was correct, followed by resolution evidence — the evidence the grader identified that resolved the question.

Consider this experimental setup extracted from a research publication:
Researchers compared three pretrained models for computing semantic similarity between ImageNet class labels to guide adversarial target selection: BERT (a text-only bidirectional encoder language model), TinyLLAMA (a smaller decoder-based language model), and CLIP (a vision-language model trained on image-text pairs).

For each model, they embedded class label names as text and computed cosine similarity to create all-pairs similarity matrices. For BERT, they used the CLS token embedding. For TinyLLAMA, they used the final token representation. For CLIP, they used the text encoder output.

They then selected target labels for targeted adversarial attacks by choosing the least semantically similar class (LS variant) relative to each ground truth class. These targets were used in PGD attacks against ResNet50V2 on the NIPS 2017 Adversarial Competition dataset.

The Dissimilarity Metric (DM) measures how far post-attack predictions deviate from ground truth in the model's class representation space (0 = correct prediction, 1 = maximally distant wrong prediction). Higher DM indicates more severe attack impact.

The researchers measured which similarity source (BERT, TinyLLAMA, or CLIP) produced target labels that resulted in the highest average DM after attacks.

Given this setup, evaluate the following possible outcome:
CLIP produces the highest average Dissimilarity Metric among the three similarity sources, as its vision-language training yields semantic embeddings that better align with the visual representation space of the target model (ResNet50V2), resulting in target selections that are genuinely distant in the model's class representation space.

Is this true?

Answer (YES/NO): YES